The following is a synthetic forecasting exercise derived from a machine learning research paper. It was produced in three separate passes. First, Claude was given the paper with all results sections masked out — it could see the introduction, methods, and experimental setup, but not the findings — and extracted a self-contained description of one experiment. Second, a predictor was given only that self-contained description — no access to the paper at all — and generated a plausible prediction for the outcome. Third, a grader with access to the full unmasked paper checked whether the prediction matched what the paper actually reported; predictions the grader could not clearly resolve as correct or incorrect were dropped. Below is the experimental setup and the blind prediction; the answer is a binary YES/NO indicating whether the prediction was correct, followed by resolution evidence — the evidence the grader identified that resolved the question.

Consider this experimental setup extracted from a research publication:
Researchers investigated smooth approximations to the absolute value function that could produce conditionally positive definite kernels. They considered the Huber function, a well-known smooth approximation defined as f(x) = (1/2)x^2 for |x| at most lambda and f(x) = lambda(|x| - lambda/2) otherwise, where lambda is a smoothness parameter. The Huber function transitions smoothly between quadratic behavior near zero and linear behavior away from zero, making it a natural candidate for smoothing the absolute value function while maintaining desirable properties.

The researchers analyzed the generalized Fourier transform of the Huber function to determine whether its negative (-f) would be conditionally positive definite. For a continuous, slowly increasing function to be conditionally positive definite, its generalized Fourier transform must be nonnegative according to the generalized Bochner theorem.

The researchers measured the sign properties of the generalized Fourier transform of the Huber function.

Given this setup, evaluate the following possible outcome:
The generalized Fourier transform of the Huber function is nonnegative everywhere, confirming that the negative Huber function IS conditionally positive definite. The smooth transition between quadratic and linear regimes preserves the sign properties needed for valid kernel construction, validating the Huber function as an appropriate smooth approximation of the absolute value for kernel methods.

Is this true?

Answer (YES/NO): NO